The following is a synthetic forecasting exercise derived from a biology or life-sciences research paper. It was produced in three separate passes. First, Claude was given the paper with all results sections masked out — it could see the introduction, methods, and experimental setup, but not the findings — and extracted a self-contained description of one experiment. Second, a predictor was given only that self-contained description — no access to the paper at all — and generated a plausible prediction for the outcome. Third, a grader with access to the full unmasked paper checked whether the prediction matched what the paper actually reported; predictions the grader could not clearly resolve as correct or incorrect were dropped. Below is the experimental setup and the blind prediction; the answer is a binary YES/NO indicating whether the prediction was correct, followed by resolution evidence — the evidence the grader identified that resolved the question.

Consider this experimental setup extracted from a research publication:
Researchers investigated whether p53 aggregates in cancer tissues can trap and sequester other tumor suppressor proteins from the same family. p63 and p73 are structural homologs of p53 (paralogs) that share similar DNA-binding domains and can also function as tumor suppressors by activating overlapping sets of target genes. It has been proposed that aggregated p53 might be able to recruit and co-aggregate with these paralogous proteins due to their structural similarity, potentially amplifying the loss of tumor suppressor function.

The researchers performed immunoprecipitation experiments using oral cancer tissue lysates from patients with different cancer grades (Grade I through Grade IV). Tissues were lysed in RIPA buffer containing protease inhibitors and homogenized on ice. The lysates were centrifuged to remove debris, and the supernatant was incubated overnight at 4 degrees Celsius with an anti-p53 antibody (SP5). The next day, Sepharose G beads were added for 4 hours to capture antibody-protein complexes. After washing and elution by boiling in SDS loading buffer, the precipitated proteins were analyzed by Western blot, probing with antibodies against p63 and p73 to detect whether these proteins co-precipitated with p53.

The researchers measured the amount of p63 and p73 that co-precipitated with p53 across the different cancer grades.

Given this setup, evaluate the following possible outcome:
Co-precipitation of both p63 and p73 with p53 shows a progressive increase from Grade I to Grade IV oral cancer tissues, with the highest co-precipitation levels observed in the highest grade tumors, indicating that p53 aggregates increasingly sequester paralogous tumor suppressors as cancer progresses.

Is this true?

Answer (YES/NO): NO